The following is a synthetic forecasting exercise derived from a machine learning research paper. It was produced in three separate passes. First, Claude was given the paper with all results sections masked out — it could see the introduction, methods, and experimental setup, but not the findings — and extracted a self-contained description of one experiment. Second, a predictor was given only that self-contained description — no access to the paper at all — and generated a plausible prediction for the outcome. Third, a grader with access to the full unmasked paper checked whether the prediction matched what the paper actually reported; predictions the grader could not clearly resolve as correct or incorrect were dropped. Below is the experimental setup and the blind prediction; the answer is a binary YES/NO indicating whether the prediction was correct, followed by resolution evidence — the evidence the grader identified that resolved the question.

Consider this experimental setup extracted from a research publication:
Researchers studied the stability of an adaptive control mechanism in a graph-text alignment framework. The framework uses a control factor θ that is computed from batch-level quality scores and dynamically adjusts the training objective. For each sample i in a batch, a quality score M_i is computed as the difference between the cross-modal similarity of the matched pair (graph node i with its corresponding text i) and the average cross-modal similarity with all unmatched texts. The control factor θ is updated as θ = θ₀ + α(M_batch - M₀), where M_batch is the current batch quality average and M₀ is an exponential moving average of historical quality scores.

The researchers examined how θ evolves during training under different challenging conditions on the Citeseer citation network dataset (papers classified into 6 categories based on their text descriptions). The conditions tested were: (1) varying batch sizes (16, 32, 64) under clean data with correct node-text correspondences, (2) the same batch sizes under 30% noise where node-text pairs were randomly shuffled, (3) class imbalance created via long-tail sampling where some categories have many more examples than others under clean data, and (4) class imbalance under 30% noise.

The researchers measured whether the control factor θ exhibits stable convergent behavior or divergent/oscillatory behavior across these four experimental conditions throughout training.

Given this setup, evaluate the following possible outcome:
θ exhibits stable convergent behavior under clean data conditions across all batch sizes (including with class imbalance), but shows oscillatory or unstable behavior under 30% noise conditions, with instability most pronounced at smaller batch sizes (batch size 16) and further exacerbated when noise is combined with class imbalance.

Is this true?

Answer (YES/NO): NO